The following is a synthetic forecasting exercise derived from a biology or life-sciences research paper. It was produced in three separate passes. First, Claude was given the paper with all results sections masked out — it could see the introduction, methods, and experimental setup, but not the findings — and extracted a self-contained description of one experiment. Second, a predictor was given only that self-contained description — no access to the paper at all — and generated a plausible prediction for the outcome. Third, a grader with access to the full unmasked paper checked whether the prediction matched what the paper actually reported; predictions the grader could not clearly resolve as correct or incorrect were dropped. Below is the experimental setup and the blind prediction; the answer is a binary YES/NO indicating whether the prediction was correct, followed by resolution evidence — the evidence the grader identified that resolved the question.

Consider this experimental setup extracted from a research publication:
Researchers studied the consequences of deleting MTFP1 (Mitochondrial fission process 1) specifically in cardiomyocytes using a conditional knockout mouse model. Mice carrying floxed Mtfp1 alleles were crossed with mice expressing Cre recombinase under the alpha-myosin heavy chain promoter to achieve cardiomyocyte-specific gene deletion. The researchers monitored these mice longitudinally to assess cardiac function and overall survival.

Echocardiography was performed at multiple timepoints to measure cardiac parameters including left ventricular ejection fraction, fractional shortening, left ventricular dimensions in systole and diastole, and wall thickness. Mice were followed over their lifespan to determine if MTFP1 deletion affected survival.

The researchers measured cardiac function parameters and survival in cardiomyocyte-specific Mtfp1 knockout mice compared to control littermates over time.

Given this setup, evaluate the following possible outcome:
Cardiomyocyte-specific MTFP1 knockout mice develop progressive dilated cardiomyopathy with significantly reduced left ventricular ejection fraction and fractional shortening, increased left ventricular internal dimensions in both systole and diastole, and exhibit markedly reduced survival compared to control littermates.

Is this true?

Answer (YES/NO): YES